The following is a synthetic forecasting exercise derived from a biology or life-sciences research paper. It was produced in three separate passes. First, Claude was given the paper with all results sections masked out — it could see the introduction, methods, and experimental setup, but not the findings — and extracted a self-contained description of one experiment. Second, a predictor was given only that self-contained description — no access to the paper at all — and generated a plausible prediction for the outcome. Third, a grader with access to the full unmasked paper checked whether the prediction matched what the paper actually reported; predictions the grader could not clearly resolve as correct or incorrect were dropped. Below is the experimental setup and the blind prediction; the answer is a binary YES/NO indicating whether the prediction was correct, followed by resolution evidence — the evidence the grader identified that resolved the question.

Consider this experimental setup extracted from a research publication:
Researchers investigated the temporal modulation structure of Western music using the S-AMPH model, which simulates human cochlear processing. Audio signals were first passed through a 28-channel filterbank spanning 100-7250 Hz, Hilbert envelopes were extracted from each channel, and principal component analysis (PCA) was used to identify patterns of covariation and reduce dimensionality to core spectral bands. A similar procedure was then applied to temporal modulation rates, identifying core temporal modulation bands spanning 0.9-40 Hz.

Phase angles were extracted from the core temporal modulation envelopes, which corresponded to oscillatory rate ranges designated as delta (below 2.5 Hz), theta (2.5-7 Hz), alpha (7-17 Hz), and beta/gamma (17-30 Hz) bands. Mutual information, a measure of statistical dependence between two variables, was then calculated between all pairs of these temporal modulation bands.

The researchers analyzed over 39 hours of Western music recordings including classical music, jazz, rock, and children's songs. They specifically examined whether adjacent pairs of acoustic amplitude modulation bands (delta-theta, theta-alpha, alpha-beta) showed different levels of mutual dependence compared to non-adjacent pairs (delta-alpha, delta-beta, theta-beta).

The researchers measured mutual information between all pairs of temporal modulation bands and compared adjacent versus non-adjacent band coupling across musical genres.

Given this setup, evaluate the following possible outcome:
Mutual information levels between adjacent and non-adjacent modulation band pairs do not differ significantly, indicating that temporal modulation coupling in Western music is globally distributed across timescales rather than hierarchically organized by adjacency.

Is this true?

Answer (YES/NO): NO